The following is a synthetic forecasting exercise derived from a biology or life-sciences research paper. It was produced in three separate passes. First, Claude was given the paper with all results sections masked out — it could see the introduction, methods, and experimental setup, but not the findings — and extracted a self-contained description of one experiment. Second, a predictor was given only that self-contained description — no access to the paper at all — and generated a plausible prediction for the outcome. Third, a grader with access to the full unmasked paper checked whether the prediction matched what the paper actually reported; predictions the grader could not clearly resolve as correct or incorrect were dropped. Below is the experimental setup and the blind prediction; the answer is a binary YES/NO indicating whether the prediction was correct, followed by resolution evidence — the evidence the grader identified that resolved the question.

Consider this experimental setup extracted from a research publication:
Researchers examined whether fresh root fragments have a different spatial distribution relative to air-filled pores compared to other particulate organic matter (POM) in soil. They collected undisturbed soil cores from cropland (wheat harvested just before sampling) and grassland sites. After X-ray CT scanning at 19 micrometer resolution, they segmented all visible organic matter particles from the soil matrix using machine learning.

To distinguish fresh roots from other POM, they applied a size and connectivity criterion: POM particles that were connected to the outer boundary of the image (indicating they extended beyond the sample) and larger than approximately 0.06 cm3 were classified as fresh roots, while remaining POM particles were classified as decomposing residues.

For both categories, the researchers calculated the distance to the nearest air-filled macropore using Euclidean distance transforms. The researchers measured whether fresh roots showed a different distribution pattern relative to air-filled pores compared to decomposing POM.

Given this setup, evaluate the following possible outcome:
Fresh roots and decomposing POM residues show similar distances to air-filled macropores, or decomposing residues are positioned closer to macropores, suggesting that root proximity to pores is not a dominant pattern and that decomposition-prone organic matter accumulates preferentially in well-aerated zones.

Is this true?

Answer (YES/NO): YES